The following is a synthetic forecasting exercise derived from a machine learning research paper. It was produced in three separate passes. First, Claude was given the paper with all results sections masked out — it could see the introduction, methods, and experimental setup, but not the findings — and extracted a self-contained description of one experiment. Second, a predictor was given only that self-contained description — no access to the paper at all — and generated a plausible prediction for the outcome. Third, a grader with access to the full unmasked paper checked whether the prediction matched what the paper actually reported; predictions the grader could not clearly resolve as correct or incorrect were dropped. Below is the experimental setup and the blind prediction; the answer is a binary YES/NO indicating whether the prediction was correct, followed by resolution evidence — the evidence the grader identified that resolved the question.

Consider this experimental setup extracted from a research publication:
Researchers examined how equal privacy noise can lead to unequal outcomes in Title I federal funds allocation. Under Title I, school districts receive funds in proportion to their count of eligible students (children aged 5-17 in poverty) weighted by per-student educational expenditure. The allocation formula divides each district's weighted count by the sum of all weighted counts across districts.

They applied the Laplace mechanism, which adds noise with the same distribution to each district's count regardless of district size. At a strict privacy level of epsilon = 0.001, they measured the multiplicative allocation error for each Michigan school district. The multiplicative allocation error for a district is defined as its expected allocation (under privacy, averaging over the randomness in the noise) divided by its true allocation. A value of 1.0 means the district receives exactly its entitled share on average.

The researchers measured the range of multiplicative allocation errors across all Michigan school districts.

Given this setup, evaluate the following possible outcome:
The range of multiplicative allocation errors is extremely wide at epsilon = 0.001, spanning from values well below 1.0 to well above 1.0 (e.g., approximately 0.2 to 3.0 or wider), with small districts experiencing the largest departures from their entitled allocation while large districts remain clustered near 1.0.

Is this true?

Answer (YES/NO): NO